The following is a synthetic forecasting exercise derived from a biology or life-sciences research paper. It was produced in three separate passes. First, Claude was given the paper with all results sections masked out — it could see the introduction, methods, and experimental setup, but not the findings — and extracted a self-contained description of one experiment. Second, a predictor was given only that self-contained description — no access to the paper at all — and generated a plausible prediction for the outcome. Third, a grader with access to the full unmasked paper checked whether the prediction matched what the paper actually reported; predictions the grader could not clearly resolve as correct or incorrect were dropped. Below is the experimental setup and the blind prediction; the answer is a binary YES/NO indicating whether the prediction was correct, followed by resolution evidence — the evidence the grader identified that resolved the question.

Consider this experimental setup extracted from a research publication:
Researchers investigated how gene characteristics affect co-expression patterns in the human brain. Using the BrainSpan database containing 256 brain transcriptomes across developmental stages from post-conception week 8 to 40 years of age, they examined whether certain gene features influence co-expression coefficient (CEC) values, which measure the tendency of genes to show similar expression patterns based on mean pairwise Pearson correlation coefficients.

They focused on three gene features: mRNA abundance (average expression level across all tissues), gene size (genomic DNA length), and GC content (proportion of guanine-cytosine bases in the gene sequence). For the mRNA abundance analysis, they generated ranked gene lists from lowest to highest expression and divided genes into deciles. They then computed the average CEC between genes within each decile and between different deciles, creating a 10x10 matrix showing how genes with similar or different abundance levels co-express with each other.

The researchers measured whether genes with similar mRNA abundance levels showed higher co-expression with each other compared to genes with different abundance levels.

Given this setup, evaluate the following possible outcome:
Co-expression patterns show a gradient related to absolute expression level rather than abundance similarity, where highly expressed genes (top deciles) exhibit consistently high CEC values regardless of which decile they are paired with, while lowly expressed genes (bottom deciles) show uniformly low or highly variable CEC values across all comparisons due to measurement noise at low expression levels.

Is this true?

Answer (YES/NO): NO